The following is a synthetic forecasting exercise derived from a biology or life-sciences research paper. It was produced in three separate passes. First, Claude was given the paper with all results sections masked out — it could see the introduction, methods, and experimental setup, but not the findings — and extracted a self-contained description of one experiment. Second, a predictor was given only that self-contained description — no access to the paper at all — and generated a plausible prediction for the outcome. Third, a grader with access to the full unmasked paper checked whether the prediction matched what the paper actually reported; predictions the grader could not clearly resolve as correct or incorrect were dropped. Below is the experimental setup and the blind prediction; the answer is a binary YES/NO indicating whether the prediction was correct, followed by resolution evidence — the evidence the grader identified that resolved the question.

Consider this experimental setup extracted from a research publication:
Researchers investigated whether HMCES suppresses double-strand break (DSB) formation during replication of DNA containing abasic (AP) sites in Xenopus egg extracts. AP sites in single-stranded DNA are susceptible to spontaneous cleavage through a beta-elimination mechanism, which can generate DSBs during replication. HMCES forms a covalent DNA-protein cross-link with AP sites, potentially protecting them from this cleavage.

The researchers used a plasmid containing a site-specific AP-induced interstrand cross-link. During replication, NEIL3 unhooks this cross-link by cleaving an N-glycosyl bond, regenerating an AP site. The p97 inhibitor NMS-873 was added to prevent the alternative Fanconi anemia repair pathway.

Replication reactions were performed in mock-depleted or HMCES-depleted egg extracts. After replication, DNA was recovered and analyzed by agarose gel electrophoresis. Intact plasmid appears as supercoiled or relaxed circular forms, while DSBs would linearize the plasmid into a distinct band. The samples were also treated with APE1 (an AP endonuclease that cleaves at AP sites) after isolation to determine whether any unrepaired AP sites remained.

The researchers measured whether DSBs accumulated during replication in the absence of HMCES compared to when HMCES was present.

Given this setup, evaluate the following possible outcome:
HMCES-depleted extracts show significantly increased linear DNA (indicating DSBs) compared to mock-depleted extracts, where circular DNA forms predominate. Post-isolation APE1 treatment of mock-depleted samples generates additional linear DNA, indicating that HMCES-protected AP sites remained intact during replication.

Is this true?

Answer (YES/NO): NO